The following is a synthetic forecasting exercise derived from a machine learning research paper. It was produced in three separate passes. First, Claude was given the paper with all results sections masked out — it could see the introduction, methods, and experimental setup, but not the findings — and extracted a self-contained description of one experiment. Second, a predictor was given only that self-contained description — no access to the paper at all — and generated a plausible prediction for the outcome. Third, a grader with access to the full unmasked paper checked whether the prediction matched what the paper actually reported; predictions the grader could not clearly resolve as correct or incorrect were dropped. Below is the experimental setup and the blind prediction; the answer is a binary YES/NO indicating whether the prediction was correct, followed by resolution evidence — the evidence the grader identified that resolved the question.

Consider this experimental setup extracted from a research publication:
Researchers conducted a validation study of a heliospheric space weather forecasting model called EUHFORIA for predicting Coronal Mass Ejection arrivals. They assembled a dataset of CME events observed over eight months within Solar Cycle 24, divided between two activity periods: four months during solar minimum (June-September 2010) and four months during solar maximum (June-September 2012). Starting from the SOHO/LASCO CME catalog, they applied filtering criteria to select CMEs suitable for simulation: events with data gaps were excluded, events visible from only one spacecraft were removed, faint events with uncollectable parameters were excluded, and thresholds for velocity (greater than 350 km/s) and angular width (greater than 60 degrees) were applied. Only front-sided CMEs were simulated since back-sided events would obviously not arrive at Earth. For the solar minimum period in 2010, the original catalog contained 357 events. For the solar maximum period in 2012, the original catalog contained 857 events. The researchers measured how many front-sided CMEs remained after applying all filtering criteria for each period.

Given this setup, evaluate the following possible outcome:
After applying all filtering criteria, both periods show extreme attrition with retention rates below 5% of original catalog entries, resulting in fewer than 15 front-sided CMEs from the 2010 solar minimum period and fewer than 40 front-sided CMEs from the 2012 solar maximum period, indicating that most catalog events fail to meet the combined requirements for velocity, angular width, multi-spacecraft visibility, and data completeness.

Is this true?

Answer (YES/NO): YES